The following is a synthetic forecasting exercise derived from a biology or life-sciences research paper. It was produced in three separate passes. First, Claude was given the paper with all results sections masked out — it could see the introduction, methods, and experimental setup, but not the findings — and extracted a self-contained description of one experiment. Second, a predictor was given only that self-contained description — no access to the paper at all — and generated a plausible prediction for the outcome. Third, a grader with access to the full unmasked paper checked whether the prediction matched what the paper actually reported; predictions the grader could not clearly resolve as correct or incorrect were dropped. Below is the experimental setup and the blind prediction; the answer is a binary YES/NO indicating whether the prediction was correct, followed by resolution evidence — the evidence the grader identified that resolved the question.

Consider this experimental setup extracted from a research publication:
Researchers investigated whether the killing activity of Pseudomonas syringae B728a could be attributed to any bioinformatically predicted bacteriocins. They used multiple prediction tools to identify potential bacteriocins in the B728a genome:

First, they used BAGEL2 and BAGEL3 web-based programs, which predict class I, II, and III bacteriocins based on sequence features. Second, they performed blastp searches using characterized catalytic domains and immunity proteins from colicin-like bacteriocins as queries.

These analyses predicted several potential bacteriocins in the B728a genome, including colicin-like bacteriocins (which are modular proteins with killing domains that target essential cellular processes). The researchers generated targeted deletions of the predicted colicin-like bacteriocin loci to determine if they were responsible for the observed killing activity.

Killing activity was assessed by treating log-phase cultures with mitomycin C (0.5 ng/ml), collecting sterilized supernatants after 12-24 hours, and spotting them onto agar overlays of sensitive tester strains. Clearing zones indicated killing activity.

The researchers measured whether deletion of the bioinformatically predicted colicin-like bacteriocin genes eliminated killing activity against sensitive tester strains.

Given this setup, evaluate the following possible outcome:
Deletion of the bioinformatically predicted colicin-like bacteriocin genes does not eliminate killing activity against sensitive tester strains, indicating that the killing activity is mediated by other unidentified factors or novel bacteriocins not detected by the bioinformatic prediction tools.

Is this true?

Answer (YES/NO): YES